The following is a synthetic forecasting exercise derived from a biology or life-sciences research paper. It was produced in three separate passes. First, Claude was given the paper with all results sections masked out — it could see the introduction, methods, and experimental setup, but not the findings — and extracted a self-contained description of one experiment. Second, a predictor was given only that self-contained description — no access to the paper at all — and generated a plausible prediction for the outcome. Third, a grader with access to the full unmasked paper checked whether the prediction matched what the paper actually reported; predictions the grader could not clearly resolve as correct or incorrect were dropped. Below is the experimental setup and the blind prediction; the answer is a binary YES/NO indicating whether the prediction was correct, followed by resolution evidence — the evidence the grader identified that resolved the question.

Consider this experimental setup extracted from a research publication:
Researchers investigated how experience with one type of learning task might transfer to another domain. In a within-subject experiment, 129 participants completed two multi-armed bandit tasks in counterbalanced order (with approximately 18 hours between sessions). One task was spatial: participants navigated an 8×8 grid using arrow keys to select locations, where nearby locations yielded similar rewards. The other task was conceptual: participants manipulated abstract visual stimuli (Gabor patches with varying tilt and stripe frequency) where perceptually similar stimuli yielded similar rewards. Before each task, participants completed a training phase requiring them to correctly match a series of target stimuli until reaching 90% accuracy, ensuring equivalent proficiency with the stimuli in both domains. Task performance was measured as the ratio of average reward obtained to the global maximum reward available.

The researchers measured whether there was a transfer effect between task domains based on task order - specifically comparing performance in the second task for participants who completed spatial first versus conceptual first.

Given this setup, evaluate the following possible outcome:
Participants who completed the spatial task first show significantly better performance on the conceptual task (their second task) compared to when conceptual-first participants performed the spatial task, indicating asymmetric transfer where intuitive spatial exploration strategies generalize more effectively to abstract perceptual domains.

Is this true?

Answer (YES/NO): YES